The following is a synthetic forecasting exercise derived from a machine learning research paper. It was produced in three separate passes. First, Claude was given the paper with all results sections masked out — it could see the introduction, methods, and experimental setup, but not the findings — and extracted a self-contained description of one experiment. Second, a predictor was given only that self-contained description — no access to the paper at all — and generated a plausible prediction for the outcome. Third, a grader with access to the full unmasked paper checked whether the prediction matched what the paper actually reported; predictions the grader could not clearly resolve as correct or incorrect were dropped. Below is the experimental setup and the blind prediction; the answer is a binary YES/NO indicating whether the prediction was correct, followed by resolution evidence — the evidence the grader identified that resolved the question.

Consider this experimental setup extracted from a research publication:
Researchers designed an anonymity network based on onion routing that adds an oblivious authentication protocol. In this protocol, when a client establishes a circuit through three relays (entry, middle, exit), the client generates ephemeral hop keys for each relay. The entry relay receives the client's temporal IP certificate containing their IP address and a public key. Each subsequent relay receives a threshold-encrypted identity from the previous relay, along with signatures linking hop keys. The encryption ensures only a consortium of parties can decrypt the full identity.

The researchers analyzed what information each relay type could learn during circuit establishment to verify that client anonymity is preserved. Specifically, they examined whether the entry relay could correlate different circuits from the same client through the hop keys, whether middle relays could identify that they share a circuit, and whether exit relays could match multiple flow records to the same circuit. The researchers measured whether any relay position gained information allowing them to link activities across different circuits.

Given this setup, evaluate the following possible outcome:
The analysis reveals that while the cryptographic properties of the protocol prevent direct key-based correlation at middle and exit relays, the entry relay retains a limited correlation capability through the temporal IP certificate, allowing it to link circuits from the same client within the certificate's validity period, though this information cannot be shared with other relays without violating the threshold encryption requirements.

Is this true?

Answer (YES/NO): YES